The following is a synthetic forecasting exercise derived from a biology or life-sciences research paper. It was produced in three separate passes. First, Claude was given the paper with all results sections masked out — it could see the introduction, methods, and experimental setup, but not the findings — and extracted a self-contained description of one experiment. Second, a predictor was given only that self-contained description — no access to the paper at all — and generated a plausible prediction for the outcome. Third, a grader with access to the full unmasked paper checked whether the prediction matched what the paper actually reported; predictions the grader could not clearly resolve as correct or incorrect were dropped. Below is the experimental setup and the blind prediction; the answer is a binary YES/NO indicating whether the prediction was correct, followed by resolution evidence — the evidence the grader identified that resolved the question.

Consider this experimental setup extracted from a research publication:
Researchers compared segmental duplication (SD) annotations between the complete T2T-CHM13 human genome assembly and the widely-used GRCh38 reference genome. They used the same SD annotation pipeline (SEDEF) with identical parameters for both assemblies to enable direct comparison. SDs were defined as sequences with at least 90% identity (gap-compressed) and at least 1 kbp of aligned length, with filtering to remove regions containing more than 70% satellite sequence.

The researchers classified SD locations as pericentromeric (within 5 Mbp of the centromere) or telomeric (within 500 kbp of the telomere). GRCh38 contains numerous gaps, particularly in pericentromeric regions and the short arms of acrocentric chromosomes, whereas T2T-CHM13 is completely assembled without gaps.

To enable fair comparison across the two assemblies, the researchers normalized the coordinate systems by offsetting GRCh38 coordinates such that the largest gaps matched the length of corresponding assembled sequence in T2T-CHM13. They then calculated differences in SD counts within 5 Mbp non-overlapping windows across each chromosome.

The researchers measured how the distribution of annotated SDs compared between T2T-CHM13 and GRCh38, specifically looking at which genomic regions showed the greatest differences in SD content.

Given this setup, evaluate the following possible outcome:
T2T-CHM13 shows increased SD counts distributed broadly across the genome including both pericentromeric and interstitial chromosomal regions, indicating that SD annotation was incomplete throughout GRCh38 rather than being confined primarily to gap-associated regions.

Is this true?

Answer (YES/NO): NO